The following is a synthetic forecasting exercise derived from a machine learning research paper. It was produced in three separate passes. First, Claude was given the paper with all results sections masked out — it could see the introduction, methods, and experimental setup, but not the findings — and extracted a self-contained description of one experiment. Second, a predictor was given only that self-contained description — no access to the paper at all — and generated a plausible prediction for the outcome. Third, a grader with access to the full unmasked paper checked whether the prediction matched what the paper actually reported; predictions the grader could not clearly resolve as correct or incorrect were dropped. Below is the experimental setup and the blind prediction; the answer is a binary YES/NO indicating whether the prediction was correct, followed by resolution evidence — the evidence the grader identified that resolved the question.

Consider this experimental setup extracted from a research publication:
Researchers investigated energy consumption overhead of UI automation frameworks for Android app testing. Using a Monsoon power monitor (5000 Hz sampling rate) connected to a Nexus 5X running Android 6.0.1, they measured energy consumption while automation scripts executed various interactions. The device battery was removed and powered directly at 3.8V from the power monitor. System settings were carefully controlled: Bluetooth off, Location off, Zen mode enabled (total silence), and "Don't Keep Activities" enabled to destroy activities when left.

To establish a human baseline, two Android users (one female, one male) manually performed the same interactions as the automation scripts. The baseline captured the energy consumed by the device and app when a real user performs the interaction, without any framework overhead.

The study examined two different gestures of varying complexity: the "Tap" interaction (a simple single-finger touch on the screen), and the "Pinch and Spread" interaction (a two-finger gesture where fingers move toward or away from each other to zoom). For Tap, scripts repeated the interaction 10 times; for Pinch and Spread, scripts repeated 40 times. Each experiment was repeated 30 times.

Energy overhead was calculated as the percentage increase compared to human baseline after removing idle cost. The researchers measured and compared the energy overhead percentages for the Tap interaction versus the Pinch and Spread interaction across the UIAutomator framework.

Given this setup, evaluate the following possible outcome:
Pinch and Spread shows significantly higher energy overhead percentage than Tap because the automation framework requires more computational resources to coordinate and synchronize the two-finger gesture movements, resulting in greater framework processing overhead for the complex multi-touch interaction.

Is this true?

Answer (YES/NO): NO